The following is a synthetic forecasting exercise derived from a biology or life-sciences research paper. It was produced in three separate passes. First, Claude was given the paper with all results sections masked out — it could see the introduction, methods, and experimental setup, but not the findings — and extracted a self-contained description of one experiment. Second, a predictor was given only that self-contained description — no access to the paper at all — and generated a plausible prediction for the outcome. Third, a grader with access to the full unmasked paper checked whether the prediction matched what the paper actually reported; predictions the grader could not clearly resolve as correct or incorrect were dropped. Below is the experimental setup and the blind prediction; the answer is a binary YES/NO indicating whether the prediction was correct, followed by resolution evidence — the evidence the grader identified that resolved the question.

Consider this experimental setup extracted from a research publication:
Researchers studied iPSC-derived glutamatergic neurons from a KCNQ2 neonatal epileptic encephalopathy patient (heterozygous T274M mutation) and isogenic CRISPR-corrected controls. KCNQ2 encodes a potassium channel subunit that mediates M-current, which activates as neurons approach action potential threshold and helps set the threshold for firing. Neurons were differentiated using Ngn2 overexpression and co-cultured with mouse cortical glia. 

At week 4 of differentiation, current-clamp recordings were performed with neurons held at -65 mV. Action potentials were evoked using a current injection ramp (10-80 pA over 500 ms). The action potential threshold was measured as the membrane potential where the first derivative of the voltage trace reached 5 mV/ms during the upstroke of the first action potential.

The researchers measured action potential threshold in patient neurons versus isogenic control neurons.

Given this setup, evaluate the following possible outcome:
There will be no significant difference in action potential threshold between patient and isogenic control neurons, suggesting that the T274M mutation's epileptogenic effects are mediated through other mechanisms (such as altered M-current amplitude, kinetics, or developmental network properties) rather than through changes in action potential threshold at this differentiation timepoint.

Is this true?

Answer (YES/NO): NO